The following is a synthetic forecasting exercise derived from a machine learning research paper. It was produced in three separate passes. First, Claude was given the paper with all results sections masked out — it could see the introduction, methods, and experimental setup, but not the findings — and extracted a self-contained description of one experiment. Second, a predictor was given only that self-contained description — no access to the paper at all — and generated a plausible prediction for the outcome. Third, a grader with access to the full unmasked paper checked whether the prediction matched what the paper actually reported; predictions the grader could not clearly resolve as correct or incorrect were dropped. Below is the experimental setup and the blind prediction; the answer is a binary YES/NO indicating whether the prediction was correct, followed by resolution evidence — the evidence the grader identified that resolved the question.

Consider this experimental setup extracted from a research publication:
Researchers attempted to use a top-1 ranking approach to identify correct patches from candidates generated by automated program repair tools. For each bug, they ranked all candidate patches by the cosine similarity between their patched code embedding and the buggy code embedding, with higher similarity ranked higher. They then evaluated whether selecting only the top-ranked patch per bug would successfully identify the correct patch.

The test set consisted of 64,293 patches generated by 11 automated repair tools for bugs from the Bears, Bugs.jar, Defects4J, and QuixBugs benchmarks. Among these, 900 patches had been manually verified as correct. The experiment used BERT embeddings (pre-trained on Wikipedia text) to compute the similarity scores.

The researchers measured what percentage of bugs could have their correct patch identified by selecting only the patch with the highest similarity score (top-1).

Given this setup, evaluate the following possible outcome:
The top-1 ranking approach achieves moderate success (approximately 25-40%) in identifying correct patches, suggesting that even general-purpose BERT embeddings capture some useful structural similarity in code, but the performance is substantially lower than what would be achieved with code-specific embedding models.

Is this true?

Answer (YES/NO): NO